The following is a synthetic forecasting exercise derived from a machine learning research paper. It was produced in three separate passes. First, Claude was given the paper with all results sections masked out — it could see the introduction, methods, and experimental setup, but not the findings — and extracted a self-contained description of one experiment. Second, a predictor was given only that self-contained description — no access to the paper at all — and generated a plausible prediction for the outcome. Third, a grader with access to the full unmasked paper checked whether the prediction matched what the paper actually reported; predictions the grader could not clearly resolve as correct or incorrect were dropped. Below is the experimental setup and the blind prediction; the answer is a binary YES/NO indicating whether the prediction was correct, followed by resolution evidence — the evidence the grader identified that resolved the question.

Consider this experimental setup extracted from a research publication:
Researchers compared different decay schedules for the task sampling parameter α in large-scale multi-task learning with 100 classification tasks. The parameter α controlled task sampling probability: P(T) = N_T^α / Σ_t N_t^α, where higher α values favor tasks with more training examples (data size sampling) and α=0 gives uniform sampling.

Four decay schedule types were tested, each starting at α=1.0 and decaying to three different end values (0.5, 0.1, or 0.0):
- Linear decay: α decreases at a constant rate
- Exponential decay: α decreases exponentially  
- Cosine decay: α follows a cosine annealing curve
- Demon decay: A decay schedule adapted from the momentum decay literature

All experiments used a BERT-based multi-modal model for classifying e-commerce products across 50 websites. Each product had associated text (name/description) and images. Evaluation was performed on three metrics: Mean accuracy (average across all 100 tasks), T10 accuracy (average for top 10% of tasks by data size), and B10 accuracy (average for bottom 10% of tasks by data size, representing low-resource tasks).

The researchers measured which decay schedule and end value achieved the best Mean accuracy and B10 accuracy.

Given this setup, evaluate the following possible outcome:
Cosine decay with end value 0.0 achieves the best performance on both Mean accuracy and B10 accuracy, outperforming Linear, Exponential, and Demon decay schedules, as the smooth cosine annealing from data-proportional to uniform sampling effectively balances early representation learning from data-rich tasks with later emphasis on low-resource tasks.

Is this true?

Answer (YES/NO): NO